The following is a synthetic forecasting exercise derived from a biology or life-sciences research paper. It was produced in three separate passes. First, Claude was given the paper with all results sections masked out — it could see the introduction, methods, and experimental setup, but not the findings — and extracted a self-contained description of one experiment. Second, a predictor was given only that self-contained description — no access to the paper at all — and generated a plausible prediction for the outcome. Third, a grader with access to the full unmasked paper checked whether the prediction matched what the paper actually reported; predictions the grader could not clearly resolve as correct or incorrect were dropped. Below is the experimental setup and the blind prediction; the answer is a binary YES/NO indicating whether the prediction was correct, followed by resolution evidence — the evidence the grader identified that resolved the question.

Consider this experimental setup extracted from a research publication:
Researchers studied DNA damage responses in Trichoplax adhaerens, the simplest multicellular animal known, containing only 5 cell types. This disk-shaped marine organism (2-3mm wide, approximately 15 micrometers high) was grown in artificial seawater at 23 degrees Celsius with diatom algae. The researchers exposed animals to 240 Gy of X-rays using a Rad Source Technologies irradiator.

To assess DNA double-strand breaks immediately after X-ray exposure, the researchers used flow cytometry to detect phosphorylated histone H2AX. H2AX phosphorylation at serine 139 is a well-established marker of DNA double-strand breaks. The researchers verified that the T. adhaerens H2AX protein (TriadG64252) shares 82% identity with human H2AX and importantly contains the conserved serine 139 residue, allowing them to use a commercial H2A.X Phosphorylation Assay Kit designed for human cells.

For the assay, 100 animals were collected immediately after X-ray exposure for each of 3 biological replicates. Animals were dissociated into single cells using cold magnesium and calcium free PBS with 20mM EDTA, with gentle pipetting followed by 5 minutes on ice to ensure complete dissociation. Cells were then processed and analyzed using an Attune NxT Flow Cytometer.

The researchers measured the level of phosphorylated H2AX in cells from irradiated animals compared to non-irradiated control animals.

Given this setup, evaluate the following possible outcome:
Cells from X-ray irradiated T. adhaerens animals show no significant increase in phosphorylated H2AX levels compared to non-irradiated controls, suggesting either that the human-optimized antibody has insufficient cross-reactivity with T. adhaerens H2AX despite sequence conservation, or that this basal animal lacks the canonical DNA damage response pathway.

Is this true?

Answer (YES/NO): NO